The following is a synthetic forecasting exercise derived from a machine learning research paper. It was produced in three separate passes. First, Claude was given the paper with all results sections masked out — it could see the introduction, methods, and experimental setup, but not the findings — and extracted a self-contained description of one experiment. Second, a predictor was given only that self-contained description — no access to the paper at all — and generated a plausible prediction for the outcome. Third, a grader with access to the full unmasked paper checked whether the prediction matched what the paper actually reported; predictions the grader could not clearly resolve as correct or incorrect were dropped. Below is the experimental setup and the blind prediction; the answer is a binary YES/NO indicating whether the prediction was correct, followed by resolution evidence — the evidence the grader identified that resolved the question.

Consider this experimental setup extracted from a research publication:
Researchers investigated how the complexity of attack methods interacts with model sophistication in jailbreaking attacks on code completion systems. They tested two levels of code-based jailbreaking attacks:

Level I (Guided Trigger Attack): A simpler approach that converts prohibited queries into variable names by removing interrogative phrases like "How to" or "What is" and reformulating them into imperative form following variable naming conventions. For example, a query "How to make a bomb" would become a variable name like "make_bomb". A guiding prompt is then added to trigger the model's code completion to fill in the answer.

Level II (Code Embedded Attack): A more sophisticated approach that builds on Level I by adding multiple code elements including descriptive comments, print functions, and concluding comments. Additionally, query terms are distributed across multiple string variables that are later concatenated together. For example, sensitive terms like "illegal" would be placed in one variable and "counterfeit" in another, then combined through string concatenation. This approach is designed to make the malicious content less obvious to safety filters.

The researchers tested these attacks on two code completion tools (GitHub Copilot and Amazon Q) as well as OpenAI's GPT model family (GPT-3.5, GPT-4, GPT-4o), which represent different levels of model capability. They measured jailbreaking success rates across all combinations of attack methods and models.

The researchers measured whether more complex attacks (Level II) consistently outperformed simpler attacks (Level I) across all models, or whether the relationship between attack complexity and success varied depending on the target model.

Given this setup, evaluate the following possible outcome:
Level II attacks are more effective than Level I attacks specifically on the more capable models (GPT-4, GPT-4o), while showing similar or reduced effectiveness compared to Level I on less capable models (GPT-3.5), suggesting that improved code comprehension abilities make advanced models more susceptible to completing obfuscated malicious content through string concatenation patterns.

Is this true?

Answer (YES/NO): NO